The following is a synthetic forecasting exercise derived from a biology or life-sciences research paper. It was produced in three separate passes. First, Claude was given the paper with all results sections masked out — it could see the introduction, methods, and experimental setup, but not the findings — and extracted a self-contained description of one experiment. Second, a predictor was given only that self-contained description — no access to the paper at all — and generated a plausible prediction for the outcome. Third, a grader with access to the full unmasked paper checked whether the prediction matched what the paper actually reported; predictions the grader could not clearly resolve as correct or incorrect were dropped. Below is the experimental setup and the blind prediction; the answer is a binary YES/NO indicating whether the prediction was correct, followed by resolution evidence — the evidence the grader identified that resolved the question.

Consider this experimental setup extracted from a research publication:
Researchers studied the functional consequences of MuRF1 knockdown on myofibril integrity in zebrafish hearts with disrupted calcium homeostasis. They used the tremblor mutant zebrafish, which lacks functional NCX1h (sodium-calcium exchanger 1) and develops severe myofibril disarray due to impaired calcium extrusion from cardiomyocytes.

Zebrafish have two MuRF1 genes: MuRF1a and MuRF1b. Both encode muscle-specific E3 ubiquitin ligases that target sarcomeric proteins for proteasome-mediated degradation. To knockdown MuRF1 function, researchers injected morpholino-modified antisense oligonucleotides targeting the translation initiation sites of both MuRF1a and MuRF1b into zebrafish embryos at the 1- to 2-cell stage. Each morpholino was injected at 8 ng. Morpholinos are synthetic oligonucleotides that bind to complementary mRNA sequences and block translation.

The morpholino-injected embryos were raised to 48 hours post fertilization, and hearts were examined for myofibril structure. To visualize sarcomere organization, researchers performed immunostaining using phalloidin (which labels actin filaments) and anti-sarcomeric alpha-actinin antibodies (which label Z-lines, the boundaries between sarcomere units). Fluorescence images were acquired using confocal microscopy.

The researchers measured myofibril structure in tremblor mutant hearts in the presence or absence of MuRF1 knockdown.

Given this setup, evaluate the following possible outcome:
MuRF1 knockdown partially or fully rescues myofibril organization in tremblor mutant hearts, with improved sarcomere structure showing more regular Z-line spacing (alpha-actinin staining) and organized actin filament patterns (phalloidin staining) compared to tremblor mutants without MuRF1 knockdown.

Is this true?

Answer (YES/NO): YES